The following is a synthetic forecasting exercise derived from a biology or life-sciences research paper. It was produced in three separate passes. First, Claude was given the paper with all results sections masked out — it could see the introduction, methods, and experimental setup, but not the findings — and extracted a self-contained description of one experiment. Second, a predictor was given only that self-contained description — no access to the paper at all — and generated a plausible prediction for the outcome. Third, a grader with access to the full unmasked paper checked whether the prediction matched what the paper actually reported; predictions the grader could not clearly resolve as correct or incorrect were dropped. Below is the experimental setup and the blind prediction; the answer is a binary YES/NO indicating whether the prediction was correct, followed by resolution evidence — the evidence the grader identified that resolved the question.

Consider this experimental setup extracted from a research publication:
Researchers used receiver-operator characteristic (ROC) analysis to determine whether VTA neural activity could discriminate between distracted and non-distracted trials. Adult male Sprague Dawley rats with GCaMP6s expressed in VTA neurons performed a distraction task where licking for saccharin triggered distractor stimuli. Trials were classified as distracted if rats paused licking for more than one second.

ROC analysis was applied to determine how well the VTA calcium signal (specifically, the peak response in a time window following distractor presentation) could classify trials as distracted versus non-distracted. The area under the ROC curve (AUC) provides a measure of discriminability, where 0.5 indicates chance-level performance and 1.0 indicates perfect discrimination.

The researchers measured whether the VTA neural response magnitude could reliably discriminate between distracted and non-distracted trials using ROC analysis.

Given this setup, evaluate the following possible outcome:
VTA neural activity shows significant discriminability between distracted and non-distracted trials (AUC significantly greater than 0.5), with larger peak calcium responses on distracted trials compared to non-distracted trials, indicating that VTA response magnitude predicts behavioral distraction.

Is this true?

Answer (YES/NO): YES